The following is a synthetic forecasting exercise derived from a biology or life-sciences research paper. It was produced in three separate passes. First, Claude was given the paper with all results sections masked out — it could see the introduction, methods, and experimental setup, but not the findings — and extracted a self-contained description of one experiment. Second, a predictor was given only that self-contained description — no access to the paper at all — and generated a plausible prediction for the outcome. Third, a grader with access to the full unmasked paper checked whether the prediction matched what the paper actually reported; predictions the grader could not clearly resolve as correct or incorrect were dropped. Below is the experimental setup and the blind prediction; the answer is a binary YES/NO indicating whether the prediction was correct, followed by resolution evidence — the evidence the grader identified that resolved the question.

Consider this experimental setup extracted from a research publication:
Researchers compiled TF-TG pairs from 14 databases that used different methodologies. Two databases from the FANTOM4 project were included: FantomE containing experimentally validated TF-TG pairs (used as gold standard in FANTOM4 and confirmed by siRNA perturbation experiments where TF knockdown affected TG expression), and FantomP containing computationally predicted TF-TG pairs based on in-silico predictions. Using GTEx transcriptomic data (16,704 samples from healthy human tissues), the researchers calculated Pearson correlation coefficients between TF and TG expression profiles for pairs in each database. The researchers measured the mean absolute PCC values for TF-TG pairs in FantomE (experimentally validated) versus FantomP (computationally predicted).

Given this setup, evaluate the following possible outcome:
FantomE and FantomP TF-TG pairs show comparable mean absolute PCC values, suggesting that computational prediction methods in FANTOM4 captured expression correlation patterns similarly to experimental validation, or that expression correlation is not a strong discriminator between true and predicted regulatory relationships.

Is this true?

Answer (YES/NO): NO